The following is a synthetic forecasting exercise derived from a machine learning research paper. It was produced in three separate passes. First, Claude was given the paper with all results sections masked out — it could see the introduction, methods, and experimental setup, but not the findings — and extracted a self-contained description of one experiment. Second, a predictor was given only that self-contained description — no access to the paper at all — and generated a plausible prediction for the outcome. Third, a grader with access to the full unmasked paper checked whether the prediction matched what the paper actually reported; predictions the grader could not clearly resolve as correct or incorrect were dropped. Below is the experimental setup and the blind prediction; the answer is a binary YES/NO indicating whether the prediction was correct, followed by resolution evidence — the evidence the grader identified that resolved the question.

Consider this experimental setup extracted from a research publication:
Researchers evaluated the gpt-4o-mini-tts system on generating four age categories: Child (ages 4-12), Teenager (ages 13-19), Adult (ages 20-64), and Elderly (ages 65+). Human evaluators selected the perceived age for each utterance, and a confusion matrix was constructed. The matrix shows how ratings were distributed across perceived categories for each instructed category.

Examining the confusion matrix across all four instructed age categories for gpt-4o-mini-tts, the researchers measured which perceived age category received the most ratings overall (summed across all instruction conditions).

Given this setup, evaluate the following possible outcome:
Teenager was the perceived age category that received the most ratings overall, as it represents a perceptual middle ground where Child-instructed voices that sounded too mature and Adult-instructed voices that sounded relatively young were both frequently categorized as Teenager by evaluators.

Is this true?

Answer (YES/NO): NO